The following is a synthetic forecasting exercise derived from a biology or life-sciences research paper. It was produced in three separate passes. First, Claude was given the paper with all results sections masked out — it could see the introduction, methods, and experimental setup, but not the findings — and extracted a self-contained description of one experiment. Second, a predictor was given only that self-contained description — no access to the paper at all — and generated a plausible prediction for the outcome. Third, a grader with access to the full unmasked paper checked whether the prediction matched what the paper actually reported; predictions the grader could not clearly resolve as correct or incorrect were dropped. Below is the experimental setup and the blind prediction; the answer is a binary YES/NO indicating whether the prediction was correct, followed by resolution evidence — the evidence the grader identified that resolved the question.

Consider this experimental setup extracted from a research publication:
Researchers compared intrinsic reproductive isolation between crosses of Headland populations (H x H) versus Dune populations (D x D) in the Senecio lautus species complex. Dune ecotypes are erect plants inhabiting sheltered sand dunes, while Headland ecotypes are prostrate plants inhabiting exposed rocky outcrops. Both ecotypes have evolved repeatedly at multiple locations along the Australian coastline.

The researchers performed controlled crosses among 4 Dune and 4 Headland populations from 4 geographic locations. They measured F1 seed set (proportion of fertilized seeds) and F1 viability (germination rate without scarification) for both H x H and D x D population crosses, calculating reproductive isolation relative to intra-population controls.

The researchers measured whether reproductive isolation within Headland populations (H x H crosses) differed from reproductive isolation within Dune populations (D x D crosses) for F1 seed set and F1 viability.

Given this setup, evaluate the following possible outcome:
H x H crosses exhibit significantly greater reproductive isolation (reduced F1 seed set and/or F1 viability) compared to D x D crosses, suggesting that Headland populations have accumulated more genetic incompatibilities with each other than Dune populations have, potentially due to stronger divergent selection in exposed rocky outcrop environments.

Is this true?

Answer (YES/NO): NO